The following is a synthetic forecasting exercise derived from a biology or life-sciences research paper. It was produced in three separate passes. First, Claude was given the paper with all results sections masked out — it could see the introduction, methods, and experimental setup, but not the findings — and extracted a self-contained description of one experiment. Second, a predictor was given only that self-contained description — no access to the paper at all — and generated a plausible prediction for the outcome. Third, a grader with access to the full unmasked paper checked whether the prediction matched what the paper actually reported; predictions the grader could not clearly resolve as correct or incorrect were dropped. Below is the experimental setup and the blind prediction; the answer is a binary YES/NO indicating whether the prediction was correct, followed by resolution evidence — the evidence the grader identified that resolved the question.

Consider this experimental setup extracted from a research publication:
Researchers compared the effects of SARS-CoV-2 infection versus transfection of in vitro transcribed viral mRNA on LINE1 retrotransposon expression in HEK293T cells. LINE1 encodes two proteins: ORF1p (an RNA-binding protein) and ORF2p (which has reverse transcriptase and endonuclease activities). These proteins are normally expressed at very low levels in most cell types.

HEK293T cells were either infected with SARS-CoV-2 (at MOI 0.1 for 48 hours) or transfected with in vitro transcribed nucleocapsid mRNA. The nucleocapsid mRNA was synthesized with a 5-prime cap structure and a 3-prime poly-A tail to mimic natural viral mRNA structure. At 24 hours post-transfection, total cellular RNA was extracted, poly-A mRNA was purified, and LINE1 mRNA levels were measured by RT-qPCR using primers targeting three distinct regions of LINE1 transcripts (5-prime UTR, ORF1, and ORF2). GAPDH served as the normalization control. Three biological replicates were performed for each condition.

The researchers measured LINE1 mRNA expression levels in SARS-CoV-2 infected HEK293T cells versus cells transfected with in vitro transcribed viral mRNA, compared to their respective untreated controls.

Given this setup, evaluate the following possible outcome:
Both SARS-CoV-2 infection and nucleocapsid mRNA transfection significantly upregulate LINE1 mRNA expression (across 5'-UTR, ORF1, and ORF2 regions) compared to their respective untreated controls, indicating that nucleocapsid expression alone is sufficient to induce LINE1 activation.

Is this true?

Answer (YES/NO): NO